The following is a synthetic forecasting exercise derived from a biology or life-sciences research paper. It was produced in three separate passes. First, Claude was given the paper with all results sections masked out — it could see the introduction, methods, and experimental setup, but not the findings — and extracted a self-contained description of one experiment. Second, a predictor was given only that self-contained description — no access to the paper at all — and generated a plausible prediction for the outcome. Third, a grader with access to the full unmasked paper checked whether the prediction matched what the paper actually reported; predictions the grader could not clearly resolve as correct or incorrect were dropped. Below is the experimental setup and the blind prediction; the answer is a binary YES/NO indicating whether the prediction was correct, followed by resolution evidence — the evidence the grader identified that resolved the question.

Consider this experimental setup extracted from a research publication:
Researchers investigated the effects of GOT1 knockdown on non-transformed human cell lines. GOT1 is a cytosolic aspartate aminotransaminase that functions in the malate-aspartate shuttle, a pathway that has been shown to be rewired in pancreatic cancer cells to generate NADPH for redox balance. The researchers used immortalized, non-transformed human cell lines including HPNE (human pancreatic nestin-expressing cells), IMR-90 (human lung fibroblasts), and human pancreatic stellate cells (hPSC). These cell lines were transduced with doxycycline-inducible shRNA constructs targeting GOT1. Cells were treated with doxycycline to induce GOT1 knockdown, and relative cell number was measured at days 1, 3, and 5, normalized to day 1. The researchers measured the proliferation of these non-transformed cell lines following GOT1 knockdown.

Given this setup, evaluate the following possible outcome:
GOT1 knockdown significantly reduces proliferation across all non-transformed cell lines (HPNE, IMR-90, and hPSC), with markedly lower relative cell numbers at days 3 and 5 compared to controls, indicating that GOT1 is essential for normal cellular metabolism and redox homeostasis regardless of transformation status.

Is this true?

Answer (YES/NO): NO